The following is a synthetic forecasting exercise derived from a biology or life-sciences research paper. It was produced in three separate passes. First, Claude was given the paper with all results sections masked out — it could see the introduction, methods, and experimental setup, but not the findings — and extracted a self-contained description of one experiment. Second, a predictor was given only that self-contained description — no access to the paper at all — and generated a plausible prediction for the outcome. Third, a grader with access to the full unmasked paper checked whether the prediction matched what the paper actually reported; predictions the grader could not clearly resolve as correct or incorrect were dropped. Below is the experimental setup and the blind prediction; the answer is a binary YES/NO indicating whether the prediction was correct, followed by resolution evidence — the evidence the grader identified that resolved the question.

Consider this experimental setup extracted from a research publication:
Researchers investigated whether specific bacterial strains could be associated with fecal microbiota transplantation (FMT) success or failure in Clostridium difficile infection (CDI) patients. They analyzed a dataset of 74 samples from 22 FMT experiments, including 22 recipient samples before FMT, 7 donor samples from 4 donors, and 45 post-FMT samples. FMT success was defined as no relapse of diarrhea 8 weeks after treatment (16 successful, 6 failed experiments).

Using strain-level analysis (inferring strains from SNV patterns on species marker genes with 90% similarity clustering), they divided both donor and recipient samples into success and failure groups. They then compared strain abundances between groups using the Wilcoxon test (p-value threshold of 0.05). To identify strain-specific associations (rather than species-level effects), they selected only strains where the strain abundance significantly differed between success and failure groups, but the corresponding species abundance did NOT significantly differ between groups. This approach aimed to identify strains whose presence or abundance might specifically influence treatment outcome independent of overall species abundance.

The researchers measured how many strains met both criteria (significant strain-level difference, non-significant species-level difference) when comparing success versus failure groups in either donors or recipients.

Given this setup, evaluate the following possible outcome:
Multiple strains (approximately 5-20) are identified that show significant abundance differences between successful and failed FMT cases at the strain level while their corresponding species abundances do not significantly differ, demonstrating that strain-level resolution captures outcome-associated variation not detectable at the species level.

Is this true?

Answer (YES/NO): YES